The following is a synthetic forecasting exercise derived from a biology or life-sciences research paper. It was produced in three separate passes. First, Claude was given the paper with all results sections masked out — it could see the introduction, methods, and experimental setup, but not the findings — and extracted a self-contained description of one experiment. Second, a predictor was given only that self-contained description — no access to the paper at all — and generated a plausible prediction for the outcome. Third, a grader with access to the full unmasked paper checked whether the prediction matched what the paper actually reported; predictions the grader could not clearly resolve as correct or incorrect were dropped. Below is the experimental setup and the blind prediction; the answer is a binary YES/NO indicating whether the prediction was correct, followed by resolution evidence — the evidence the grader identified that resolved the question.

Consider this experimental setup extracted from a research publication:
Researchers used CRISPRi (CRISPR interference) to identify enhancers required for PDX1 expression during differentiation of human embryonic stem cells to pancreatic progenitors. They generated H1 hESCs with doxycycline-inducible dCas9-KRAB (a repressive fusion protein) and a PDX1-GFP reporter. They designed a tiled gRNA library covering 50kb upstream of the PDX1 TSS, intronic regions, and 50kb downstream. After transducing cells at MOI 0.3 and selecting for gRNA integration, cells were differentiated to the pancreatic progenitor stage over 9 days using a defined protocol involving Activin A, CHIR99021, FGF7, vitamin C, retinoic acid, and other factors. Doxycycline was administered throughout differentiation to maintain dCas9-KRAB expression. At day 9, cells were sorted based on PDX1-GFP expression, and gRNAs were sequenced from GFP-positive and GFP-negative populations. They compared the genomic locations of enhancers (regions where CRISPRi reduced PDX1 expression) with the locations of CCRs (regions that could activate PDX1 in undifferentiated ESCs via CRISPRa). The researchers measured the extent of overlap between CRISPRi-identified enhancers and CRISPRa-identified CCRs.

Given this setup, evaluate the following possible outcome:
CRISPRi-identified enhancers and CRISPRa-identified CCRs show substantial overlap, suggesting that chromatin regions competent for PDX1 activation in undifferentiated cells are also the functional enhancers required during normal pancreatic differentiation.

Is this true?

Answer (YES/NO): YES